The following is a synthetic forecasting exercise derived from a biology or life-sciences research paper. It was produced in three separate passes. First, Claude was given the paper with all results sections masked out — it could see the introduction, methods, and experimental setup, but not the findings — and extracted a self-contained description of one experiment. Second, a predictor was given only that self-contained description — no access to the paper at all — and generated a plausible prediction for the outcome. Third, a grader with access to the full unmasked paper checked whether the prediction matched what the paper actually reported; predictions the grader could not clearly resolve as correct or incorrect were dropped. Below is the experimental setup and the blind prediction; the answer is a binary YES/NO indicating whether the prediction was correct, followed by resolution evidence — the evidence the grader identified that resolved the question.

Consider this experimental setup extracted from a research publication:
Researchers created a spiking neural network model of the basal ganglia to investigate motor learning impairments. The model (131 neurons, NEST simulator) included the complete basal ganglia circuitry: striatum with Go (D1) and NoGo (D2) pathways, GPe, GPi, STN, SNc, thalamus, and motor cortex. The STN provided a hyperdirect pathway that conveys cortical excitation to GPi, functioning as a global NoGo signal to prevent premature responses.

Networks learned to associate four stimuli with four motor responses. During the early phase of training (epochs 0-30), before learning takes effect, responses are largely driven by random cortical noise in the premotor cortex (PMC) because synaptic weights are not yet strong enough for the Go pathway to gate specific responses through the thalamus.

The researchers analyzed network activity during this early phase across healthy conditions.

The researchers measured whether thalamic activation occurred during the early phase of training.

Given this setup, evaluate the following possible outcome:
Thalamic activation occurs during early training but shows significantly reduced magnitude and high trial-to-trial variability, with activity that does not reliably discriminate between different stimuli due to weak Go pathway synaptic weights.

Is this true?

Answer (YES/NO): NO